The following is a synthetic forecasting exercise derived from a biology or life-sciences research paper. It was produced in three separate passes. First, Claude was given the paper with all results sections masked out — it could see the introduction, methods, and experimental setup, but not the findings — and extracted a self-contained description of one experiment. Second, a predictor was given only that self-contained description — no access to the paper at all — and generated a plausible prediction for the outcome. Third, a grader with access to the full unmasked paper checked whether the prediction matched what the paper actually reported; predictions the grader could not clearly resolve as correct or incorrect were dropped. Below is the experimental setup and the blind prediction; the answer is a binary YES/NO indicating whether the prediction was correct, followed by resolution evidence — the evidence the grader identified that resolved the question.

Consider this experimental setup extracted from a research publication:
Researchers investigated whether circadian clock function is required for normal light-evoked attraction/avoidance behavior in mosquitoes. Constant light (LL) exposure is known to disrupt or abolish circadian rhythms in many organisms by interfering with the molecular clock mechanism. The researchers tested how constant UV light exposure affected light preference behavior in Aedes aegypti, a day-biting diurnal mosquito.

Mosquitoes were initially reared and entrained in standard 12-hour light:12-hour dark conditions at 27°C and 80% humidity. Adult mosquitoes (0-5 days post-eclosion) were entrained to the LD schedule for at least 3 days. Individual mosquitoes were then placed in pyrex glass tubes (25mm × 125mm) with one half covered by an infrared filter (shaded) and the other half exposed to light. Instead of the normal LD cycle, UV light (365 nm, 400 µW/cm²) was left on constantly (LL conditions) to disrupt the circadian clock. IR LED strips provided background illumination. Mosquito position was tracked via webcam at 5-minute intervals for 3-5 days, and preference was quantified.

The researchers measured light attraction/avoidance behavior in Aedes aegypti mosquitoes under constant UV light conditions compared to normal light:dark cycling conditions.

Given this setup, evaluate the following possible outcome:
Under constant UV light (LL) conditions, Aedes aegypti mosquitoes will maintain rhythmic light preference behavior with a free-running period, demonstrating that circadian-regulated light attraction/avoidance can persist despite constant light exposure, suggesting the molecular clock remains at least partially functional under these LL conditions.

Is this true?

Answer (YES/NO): NO